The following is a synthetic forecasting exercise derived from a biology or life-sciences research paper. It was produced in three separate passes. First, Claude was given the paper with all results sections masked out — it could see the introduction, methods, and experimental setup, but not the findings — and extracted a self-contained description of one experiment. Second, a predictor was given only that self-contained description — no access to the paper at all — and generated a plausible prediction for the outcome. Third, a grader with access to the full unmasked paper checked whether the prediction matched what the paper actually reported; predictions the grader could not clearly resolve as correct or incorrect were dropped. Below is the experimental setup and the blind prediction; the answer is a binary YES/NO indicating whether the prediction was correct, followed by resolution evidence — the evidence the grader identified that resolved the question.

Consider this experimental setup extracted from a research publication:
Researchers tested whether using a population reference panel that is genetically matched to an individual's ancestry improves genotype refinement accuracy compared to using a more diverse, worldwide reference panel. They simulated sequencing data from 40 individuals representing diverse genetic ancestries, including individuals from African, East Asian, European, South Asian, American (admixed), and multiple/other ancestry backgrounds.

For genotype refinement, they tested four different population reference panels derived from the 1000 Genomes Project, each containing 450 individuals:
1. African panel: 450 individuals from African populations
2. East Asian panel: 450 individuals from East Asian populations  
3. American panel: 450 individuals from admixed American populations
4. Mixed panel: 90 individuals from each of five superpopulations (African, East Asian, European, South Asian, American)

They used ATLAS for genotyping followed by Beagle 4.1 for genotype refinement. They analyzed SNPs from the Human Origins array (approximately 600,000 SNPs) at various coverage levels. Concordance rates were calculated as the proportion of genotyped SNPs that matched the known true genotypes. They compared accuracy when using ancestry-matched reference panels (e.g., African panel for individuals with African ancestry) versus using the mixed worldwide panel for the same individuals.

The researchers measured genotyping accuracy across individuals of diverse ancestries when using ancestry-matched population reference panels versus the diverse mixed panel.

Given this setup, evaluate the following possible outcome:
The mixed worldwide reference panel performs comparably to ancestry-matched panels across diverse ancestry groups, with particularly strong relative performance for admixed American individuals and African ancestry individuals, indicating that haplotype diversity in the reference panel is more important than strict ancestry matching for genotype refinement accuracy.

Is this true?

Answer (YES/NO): NO